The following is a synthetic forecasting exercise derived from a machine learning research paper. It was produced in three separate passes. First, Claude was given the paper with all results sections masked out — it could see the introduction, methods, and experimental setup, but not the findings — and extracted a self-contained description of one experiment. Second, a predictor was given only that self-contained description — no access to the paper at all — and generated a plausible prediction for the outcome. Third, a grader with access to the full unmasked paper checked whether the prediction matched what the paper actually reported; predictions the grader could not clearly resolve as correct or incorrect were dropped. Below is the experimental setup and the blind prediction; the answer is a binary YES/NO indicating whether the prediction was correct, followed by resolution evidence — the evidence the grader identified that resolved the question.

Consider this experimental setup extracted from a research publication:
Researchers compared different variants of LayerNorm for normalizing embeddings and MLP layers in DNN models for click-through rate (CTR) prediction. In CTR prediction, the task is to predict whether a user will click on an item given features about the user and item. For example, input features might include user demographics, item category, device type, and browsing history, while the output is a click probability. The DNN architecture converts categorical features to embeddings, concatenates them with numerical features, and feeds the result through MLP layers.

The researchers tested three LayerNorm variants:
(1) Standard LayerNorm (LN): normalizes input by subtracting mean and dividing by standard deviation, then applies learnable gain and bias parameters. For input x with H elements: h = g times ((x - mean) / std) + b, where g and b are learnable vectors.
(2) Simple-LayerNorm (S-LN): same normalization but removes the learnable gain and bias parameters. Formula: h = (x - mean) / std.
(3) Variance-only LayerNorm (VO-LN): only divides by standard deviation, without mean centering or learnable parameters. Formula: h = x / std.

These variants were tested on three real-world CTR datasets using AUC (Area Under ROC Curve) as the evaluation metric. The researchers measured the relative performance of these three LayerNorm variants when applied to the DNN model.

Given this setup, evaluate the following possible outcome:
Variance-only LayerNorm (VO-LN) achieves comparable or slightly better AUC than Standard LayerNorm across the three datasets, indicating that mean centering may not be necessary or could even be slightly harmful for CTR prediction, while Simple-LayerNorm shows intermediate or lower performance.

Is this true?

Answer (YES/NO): NO